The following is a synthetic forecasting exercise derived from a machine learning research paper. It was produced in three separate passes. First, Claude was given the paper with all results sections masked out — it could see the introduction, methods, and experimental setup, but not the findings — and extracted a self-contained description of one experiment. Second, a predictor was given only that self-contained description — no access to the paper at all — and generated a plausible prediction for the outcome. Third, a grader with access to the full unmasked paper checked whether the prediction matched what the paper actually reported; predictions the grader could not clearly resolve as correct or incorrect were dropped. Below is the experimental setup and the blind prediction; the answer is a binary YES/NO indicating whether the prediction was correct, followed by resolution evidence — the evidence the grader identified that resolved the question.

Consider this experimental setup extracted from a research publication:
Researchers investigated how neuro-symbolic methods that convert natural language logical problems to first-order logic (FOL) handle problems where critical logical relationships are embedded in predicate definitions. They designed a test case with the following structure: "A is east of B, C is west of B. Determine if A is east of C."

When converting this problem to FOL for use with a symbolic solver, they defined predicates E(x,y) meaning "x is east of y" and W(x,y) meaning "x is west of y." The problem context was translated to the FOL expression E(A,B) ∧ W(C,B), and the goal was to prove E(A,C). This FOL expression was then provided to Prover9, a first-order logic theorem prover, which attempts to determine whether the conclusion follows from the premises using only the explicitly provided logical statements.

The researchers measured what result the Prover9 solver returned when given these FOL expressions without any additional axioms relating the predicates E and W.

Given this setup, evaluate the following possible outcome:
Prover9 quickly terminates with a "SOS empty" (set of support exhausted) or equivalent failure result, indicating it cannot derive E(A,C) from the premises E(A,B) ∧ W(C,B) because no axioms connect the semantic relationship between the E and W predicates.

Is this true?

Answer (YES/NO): NO